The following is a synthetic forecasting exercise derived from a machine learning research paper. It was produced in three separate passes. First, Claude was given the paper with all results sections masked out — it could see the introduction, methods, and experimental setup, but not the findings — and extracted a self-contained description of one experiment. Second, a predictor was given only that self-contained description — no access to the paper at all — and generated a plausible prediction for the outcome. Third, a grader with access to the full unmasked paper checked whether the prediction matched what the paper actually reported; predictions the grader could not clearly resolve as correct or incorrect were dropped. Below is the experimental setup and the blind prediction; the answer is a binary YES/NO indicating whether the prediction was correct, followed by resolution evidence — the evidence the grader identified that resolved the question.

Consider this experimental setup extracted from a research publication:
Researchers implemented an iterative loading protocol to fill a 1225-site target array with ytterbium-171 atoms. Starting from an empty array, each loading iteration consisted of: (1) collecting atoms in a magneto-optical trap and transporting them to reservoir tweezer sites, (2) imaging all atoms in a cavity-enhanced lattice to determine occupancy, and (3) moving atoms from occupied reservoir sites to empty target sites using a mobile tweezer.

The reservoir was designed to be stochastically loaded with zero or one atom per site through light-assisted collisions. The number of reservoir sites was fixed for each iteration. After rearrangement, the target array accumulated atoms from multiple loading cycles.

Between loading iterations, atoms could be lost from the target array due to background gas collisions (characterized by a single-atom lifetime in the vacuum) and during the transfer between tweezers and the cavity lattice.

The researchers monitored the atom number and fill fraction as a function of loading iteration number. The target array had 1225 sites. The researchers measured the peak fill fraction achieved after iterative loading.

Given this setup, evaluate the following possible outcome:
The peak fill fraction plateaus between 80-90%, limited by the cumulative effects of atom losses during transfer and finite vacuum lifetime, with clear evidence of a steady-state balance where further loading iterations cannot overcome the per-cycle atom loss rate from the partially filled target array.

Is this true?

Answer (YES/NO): NO